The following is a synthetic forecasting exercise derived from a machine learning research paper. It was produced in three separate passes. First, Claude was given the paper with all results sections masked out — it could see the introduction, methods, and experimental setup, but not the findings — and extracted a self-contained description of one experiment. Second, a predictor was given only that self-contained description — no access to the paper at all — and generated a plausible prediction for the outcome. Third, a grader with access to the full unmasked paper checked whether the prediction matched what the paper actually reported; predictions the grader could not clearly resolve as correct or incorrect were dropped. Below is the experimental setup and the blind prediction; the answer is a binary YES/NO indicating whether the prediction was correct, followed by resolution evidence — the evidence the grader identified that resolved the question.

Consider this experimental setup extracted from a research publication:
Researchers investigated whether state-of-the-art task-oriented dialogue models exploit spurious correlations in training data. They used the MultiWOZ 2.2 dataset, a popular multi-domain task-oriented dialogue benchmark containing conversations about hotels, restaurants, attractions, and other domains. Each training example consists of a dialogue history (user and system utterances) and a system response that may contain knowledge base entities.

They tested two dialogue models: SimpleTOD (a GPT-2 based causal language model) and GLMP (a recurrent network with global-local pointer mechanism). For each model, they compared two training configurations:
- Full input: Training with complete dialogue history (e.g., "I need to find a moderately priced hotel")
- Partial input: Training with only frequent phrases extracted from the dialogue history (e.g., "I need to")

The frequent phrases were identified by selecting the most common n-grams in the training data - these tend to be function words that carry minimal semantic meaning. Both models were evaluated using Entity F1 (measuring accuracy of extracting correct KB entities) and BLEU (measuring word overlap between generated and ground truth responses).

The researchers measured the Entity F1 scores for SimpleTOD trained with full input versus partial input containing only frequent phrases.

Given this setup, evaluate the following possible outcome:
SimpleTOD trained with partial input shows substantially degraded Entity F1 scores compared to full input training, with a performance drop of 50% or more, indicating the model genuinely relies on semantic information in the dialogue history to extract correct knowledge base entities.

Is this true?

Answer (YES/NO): NO